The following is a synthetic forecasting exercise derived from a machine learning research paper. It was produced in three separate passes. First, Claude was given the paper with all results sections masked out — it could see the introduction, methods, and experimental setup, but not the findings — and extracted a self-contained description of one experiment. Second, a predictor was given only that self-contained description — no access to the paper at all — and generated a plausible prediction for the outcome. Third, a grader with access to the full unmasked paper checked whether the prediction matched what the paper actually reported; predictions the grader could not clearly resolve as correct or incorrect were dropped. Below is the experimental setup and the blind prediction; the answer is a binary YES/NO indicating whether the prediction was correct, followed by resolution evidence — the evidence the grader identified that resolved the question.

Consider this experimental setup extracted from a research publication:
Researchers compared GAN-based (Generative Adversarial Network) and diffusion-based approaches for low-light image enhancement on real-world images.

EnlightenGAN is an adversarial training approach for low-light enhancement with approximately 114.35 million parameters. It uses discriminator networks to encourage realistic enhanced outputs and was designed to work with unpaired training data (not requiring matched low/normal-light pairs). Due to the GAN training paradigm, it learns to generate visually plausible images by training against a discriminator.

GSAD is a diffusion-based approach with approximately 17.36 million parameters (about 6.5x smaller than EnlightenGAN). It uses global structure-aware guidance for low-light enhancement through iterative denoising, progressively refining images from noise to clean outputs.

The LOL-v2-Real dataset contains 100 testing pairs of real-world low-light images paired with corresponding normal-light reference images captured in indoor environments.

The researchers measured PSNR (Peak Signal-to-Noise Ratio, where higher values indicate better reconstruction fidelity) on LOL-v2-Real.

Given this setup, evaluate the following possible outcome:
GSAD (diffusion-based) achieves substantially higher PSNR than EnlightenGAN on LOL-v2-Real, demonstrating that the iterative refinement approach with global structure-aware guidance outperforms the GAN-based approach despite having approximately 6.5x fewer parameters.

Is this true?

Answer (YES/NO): YES